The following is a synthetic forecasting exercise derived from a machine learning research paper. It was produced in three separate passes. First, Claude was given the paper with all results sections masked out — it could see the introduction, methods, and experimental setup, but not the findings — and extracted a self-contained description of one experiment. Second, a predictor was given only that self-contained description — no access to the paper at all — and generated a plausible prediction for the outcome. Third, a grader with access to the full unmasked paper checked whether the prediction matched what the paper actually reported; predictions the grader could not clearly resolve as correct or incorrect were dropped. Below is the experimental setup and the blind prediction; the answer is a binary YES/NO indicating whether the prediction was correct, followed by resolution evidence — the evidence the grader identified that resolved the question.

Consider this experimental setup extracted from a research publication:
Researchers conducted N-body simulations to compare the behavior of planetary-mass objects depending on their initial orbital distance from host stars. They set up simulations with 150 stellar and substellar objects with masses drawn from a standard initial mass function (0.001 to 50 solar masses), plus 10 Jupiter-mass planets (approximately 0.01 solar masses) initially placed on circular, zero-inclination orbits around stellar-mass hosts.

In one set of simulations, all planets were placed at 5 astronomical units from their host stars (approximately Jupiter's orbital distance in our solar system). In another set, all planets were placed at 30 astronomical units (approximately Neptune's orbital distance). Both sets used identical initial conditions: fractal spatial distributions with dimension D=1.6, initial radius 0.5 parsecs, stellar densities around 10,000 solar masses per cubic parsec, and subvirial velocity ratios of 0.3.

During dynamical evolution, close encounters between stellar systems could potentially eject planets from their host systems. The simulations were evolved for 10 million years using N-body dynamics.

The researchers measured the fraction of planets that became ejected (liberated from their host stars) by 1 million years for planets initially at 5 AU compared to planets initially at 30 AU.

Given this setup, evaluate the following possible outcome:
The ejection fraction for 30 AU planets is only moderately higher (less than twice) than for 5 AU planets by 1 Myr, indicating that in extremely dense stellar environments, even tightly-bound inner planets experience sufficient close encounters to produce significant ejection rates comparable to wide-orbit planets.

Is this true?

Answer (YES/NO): NO